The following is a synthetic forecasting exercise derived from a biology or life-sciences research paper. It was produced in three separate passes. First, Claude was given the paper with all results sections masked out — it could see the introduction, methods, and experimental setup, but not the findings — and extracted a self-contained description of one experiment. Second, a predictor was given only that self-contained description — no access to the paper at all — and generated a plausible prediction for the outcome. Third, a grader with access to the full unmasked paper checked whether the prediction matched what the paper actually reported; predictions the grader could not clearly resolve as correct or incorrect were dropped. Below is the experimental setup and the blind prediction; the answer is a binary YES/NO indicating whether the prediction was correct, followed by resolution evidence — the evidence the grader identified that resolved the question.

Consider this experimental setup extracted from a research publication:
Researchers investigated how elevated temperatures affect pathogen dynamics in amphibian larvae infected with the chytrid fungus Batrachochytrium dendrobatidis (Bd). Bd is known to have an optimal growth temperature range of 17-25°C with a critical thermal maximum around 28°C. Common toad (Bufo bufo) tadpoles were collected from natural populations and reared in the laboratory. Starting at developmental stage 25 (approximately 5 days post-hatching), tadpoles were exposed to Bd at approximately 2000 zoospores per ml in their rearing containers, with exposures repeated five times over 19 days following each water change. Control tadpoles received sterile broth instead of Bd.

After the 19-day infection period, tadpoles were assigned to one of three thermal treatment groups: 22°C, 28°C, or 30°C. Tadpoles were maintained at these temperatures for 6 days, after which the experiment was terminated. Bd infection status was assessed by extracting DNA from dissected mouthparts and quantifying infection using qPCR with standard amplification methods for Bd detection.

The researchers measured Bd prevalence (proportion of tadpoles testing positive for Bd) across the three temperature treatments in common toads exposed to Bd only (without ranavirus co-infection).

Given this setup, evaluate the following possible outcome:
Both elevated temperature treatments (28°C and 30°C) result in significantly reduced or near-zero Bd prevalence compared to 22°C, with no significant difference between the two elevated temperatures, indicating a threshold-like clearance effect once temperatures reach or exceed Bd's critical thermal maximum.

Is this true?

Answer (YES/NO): NO